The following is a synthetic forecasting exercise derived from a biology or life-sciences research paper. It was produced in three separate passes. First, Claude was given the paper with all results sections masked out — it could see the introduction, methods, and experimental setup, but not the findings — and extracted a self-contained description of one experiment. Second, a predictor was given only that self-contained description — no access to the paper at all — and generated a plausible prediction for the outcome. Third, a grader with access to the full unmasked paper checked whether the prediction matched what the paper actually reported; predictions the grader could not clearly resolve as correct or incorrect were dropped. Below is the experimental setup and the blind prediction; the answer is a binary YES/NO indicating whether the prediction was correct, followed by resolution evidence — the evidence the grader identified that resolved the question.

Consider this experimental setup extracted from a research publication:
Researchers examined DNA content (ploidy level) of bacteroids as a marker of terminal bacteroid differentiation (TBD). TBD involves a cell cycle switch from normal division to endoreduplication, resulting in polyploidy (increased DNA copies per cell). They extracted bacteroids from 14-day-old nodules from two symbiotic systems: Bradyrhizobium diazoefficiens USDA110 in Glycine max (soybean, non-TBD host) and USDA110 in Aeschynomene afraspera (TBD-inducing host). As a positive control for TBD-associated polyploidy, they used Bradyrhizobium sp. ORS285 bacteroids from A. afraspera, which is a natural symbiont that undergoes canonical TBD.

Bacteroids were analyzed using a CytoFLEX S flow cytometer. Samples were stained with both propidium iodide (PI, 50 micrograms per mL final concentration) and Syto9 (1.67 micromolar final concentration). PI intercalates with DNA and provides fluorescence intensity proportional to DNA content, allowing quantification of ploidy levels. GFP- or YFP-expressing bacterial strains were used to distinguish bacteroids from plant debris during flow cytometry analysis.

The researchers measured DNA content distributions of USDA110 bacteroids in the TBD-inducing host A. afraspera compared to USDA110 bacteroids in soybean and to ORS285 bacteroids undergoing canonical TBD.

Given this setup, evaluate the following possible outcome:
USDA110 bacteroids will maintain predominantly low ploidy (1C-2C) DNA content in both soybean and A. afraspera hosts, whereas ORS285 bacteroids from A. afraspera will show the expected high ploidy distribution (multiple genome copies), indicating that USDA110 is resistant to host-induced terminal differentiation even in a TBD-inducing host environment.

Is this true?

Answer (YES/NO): NO